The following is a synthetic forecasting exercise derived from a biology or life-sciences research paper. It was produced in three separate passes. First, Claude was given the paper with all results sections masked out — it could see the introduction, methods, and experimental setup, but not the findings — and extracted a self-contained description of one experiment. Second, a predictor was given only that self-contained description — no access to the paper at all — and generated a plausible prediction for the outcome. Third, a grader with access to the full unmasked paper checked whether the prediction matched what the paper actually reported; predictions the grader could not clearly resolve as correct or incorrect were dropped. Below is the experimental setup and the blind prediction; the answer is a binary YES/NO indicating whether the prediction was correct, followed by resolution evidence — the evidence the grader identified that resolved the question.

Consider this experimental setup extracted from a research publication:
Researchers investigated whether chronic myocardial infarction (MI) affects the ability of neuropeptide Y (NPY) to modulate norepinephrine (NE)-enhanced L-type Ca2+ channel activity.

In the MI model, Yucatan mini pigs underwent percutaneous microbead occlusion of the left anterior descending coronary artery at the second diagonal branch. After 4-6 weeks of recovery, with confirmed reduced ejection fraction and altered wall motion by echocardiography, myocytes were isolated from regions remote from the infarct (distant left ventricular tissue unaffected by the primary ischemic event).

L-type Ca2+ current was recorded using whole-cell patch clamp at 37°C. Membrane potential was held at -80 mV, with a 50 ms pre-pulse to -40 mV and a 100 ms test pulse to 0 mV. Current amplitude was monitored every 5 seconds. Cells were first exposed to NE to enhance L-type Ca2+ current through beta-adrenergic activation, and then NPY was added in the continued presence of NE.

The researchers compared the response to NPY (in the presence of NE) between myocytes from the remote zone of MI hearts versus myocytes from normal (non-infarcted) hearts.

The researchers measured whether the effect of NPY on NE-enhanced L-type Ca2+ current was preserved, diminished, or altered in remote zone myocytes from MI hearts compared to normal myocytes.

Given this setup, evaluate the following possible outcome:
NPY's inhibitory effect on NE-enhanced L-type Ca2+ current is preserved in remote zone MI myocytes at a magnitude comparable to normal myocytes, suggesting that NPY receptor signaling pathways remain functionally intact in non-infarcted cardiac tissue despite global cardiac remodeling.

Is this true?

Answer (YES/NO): NO